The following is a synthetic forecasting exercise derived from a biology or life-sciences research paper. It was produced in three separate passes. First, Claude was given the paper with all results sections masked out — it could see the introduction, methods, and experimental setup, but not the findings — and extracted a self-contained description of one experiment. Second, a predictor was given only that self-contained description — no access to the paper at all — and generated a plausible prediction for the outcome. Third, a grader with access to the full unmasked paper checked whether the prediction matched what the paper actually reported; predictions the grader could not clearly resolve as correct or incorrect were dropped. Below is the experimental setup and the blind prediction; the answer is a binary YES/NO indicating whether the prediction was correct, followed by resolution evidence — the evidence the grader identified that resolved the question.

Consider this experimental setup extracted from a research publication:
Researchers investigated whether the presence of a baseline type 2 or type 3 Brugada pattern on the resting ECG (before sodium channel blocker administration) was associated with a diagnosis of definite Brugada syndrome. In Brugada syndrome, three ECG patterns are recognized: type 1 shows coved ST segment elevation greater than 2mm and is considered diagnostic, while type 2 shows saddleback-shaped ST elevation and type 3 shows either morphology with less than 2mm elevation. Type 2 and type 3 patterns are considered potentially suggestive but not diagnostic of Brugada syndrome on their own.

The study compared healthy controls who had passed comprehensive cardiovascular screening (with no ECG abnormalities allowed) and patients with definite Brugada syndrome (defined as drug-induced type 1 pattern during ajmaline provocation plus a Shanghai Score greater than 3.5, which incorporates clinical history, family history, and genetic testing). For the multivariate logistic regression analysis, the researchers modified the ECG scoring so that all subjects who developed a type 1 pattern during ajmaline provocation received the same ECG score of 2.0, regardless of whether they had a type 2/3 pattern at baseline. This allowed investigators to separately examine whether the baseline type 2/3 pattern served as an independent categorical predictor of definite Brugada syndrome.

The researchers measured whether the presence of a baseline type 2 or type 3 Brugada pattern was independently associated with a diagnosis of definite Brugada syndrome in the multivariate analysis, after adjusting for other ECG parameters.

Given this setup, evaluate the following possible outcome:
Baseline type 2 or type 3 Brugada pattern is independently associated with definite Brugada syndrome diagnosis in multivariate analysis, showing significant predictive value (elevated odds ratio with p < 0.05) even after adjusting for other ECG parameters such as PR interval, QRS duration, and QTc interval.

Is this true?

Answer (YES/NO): NO